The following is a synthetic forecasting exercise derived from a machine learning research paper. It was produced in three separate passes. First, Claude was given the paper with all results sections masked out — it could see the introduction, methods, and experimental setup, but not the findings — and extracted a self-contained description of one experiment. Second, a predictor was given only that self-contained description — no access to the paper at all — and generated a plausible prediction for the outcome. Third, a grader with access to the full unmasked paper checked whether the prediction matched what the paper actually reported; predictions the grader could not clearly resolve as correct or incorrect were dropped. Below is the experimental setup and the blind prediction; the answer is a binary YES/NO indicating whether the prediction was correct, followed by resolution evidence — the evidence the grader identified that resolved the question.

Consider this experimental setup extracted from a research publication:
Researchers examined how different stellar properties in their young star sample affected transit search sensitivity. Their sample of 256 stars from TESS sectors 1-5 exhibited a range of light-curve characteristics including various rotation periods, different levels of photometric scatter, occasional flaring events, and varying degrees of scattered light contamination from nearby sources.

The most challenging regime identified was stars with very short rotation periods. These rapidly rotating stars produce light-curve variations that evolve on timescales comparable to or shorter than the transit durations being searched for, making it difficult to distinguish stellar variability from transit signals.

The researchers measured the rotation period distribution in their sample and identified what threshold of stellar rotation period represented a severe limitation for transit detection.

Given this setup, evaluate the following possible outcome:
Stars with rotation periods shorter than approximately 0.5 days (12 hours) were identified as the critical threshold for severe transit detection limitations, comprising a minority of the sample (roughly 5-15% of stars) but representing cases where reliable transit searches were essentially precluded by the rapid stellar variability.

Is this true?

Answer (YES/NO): NO